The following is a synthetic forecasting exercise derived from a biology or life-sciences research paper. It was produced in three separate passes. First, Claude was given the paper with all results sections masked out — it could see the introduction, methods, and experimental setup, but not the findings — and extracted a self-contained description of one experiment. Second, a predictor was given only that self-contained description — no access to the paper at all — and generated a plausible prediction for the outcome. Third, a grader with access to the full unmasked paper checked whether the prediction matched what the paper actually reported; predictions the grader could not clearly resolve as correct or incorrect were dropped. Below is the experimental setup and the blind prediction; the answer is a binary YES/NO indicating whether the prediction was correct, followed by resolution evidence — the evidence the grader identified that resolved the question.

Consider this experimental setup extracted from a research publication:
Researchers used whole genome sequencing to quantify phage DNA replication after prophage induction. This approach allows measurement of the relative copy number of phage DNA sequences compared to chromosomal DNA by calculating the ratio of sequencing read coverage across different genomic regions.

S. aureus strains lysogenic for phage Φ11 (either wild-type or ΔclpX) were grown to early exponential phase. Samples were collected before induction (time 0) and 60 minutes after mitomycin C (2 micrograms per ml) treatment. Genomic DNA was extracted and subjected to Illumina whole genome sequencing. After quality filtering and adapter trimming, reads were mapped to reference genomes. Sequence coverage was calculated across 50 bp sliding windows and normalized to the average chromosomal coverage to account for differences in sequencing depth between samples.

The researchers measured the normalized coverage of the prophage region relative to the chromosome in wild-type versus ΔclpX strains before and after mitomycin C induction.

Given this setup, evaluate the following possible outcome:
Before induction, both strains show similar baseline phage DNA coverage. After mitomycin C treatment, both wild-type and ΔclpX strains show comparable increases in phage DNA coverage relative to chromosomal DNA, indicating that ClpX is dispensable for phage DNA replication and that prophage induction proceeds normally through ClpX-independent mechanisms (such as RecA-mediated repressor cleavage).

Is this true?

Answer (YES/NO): NO